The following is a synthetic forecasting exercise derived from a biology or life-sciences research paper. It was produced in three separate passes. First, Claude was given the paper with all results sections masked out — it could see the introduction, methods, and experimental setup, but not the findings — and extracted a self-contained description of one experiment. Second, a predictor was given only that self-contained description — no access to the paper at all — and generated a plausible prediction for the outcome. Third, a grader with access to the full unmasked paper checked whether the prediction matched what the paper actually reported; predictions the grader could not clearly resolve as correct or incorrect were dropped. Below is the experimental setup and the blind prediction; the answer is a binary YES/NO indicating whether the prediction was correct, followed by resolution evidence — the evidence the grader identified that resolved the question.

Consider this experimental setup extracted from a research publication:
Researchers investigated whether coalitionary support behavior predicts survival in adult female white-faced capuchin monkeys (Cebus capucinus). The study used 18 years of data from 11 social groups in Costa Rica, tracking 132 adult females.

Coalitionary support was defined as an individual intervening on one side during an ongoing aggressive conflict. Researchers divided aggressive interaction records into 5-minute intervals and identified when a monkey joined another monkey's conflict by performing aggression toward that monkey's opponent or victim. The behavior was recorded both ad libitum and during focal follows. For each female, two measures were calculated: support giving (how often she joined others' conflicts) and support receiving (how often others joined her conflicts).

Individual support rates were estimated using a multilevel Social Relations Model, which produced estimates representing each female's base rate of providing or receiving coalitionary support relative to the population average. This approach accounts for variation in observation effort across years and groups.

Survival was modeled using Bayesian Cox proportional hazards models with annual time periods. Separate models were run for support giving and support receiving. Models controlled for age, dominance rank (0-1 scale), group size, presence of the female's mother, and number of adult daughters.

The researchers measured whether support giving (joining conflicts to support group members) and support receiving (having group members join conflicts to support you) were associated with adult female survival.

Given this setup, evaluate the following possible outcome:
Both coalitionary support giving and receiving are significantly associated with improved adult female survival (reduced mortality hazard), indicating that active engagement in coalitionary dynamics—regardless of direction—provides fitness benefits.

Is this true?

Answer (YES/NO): NO